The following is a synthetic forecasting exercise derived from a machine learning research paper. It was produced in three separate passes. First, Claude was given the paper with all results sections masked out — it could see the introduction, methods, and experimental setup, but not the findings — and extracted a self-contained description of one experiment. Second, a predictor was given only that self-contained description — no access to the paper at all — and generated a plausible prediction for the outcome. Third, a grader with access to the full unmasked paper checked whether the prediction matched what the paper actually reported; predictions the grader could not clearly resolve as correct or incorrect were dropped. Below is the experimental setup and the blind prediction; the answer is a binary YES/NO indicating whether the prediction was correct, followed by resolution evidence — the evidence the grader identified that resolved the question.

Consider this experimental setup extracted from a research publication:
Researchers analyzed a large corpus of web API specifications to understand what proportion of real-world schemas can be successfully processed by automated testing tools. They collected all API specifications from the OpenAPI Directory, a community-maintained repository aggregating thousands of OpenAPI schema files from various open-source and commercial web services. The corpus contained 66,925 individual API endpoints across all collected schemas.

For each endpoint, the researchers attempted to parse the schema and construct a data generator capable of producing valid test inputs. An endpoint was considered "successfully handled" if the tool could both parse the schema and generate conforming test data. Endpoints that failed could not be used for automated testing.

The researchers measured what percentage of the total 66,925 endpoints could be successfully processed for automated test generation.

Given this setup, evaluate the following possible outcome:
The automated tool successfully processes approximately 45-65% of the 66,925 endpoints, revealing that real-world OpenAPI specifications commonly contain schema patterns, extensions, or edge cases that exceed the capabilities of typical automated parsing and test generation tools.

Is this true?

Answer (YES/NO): NO